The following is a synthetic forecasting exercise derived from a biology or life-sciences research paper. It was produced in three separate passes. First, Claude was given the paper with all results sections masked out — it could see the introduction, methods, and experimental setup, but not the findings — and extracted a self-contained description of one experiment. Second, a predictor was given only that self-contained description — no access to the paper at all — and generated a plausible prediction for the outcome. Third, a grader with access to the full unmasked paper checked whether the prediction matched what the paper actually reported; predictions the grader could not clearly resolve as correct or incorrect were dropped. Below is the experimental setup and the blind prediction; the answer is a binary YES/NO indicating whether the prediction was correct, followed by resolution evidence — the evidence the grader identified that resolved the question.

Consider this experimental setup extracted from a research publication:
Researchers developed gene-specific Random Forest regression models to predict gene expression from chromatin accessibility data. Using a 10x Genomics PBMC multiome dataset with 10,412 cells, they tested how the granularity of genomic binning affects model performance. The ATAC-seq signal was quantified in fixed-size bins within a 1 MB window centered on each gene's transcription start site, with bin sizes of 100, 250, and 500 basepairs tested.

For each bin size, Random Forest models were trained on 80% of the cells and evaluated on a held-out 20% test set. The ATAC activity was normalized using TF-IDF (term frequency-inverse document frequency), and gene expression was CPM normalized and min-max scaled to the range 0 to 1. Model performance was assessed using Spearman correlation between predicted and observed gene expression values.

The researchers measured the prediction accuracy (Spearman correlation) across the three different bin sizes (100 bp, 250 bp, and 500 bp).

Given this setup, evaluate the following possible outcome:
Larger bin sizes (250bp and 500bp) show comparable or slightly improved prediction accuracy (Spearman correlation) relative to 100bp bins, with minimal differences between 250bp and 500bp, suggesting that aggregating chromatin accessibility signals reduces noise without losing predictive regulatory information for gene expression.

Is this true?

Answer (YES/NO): YES